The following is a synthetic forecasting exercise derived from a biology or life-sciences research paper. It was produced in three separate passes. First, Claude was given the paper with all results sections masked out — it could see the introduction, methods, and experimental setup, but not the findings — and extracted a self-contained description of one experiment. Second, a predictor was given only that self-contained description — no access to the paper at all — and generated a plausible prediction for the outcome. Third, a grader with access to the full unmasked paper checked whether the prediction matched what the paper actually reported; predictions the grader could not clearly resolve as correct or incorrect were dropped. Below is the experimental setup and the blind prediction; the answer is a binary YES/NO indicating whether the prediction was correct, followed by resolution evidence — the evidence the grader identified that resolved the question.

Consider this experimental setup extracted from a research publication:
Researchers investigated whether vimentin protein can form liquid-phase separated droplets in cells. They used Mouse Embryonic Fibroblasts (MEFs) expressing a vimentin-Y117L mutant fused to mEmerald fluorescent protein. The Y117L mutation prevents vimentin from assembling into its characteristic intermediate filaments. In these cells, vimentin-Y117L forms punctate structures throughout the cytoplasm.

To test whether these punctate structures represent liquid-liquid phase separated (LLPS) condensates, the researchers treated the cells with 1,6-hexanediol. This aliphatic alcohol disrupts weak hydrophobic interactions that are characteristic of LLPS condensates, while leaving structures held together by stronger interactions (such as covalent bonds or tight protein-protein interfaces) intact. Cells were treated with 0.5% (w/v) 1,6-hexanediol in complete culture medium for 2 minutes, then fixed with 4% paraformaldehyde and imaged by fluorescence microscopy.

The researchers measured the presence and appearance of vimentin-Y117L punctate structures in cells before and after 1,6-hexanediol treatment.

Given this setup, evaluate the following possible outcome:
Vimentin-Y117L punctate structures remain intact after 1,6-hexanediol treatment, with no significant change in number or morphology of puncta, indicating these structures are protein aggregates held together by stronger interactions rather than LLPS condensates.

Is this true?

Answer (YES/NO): NO